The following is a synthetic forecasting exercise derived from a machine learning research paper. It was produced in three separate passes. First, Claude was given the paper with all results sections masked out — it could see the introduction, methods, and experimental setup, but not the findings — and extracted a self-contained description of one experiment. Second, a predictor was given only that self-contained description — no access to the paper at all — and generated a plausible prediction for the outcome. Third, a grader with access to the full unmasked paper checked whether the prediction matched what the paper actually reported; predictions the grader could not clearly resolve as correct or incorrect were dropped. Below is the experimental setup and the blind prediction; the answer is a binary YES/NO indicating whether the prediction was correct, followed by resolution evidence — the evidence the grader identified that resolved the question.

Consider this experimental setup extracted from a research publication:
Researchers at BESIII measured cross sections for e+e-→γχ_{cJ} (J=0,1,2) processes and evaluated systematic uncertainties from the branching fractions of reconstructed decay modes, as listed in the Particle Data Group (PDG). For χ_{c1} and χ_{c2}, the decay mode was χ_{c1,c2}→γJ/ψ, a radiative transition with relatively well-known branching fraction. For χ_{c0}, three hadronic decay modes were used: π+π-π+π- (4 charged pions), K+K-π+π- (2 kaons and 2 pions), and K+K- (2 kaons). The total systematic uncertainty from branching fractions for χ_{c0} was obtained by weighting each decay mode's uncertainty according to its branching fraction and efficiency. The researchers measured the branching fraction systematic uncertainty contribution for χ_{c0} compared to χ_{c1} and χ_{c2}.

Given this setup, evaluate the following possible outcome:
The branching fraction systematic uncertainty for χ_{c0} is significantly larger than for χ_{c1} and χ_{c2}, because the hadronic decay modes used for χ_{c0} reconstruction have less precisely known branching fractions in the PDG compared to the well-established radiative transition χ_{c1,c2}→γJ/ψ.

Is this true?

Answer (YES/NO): YES